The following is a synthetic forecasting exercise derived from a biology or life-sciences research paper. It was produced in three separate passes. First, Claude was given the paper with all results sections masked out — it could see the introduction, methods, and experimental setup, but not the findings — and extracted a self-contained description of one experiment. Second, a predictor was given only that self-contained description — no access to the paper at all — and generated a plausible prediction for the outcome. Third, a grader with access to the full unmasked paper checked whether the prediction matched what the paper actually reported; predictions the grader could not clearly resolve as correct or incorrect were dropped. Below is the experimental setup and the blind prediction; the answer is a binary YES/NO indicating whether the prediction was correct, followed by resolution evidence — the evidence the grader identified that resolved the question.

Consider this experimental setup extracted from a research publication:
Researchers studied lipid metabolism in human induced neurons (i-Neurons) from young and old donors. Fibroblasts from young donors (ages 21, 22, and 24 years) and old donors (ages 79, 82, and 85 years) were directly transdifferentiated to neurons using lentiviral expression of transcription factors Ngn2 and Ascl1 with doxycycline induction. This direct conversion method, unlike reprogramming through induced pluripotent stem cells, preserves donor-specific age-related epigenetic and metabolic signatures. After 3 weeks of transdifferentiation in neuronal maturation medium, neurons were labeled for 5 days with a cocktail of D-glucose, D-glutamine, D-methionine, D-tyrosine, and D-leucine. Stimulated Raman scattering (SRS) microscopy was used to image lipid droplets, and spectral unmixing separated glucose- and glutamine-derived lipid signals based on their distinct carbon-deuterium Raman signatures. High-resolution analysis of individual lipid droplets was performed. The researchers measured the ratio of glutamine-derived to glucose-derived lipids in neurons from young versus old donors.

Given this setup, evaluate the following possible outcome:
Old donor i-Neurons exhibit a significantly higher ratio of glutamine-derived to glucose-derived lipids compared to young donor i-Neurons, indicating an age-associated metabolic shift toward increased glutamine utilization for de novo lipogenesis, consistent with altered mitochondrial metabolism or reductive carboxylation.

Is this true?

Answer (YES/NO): YES